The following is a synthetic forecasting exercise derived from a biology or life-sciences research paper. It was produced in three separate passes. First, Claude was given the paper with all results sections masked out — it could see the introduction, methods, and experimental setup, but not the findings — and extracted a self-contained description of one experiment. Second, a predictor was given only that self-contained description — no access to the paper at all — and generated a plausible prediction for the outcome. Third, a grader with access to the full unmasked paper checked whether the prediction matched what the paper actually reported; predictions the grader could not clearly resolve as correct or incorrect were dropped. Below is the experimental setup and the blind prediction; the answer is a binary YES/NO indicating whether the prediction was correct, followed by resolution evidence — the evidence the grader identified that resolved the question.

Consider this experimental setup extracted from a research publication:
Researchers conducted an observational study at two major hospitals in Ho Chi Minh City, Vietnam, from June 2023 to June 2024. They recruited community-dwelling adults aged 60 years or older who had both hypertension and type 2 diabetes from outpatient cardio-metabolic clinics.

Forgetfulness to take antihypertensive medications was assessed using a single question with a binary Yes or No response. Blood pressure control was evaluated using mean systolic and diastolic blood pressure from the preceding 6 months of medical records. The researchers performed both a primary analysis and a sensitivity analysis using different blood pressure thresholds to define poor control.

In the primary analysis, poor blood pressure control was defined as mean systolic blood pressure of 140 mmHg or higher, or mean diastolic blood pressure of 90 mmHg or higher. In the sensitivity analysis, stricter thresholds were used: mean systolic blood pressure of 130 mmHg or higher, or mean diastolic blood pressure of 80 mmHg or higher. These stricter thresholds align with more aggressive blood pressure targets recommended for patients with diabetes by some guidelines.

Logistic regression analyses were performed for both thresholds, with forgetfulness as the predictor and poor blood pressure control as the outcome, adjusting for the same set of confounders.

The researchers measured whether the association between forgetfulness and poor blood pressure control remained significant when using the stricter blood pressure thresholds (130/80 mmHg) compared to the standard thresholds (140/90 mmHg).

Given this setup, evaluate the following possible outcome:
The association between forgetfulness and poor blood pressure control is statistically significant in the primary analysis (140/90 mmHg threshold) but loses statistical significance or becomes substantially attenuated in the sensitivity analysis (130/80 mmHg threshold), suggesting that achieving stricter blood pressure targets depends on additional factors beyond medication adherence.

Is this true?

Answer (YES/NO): YES